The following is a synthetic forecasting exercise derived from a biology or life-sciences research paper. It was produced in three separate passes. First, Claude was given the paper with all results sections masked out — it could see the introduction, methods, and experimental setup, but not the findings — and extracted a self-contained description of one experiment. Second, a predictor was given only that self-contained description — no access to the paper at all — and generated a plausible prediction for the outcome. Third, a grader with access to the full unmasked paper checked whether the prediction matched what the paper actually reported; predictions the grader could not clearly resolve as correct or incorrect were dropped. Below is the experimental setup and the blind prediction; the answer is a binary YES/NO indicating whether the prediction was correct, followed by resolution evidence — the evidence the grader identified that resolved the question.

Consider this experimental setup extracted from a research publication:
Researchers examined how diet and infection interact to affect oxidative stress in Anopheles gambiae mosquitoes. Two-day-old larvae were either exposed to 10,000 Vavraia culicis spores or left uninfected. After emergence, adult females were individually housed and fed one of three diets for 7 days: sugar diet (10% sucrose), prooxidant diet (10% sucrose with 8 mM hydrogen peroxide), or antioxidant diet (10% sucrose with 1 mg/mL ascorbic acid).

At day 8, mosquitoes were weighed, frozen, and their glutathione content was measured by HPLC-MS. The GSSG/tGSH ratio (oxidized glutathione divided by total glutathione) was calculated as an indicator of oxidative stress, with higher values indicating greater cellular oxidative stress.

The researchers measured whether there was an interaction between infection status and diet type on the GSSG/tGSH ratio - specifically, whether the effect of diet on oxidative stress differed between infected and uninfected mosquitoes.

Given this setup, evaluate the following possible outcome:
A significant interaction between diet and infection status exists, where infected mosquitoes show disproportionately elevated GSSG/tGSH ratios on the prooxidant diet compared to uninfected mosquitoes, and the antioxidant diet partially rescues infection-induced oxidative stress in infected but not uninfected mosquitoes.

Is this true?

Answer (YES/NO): NO